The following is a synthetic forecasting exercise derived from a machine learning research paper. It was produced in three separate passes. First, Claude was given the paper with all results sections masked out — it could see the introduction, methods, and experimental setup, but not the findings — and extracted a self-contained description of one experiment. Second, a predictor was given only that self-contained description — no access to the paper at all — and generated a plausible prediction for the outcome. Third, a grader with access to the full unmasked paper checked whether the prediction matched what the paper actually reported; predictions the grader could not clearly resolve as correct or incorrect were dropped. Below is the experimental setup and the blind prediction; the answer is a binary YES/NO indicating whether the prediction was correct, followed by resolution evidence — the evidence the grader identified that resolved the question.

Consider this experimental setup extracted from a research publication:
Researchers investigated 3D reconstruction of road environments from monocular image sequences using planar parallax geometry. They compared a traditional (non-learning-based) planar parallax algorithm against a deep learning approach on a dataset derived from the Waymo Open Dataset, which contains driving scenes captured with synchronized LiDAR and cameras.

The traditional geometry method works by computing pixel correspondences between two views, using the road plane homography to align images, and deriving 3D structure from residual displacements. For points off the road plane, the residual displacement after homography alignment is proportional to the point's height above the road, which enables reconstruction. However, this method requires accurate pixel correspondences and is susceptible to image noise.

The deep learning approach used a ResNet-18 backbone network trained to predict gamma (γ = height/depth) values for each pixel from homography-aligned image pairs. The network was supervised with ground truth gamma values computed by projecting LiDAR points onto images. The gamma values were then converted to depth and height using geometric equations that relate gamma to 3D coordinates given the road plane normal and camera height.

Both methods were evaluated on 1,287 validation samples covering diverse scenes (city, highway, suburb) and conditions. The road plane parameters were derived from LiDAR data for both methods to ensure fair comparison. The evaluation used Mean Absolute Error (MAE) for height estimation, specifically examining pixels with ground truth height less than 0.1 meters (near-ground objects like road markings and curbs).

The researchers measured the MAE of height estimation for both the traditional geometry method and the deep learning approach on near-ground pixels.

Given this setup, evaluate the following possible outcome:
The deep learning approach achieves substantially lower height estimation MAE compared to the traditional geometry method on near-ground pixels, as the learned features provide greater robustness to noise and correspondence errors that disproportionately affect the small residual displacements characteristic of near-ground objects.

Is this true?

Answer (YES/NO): YES